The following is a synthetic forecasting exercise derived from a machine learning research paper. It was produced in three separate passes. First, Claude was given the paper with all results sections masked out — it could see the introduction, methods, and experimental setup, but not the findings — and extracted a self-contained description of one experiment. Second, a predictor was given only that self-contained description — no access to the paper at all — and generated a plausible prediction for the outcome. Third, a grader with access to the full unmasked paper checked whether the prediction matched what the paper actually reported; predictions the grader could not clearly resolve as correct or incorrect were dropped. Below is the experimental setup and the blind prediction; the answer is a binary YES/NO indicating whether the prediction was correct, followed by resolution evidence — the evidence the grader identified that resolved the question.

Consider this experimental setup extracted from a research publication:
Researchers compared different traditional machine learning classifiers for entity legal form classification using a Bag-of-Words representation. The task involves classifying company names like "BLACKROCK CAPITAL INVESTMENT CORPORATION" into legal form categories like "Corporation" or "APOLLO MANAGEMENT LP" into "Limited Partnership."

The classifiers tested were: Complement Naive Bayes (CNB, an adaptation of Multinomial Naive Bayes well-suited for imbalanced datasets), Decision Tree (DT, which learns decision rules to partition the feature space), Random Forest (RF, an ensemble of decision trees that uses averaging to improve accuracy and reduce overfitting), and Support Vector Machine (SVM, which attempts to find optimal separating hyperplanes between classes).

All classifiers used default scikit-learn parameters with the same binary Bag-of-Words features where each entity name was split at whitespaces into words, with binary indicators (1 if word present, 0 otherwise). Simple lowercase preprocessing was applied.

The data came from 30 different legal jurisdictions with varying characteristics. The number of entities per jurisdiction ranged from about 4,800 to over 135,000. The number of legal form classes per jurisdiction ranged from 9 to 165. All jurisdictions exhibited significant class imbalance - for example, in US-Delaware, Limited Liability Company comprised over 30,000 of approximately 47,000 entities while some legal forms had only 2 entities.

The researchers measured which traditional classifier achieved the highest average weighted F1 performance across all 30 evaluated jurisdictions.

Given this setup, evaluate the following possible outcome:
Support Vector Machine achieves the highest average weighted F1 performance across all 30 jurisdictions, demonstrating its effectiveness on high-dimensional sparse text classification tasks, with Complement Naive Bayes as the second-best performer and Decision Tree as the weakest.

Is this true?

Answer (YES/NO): NO